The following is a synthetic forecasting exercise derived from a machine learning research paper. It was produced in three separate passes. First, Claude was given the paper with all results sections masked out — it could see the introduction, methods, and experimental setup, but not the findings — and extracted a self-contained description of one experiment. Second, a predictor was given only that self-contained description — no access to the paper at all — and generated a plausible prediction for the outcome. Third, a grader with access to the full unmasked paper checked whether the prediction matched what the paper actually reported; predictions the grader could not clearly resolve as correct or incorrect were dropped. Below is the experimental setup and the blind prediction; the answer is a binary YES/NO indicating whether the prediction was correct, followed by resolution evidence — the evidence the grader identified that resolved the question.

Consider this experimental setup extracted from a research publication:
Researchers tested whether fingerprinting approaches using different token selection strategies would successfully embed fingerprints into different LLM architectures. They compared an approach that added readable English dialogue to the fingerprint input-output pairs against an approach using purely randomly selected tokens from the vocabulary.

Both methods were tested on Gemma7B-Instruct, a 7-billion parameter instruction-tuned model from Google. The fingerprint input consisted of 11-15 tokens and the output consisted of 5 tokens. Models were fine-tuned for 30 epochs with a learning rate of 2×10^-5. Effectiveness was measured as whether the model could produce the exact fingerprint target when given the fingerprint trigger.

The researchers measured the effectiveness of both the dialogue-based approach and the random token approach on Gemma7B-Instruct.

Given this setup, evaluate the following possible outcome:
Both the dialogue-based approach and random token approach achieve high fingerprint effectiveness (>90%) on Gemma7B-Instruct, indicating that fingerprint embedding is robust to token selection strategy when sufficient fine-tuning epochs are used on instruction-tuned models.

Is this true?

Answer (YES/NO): NO